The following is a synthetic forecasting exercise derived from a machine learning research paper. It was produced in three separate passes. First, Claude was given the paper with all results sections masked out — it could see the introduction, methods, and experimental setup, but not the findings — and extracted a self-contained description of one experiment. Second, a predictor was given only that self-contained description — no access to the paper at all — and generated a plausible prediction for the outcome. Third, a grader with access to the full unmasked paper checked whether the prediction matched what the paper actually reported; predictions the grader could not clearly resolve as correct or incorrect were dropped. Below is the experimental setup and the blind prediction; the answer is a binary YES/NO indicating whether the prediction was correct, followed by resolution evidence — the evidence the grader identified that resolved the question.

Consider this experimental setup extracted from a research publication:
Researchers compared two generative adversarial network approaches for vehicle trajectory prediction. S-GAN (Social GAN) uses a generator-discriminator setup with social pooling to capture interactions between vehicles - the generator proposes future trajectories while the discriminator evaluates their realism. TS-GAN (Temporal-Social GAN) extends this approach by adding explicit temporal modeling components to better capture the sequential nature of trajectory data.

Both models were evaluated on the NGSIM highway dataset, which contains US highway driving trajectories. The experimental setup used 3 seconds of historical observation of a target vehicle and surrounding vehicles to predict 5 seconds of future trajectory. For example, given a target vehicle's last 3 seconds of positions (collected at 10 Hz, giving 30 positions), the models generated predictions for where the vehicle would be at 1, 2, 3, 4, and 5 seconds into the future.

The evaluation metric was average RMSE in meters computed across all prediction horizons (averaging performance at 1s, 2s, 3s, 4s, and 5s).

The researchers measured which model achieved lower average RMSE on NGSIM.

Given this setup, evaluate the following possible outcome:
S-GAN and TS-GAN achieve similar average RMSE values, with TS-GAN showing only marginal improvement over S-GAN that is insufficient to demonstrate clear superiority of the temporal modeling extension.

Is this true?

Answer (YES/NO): NO